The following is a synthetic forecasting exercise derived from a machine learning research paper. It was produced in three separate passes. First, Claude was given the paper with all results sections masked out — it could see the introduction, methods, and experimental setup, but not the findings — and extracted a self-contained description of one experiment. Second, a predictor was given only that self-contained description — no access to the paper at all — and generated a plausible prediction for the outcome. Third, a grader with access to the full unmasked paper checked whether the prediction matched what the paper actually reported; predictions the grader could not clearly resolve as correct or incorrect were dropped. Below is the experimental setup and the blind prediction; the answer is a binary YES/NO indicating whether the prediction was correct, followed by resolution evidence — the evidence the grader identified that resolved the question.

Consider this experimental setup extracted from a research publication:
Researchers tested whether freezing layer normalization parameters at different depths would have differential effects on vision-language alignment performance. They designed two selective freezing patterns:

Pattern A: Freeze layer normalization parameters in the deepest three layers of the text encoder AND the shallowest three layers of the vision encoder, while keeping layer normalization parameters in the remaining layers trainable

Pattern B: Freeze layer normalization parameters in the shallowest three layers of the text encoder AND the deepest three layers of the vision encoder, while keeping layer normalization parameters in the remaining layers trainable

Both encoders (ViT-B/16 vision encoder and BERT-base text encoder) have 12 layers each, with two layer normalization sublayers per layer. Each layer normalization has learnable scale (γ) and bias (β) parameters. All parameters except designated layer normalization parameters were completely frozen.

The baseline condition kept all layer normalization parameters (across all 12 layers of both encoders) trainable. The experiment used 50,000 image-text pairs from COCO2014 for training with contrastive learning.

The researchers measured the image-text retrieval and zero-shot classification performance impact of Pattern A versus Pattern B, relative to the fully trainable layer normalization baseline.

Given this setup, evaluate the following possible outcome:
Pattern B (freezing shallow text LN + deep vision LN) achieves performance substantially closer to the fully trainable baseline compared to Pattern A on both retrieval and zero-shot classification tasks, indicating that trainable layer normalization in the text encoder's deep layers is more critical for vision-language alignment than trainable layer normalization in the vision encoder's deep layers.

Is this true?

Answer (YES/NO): NO